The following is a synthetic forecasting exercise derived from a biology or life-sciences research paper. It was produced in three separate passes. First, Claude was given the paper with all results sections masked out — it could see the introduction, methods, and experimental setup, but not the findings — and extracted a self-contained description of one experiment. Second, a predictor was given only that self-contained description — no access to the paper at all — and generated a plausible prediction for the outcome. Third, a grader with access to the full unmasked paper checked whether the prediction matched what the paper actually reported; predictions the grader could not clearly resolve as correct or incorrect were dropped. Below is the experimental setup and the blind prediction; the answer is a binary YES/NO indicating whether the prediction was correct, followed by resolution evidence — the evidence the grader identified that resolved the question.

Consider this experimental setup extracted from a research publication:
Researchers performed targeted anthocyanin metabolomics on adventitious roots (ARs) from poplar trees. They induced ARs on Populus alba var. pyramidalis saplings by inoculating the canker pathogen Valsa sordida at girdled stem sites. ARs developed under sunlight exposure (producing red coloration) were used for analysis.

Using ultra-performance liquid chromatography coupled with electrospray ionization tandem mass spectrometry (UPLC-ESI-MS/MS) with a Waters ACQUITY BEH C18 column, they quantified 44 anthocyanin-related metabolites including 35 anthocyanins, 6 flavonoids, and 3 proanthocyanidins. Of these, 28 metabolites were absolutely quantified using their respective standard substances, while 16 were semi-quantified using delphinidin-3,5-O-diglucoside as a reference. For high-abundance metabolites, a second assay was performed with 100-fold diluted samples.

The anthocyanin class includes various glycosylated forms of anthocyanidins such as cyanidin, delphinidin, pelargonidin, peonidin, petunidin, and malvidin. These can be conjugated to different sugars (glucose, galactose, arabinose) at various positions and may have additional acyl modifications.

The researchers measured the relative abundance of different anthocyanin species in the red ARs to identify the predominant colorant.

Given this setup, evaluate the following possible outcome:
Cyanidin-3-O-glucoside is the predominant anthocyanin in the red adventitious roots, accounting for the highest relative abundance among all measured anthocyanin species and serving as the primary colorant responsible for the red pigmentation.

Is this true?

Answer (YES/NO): YES